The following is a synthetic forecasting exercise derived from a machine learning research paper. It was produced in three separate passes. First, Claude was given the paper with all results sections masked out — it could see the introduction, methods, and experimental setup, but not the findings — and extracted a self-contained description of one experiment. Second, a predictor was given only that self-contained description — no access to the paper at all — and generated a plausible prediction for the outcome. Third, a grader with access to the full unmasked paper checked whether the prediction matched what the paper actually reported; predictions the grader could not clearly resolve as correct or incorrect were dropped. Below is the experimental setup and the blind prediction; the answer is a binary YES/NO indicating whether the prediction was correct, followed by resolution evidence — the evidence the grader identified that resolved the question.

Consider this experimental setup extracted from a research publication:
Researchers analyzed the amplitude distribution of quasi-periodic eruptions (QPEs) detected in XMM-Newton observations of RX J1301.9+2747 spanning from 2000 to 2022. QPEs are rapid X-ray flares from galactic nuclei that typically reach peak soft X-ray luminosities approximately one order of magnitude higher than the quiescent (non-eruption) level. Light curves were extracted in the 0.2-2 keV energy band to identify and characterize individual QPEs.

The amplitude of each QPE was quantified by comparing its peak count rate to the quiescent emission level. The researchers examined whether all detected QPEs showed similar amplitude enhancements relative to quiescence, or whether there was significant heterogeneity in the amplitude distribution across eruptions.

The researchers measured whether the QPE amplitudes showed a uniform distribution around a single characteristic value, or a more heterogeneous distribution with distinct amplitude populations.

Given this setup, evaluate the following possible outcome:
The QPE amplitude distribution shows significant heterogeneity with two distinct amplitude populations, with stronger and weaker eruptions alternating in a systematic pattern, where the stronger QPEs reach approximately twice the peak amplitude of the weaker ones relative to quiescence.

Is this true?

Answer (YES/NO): YES